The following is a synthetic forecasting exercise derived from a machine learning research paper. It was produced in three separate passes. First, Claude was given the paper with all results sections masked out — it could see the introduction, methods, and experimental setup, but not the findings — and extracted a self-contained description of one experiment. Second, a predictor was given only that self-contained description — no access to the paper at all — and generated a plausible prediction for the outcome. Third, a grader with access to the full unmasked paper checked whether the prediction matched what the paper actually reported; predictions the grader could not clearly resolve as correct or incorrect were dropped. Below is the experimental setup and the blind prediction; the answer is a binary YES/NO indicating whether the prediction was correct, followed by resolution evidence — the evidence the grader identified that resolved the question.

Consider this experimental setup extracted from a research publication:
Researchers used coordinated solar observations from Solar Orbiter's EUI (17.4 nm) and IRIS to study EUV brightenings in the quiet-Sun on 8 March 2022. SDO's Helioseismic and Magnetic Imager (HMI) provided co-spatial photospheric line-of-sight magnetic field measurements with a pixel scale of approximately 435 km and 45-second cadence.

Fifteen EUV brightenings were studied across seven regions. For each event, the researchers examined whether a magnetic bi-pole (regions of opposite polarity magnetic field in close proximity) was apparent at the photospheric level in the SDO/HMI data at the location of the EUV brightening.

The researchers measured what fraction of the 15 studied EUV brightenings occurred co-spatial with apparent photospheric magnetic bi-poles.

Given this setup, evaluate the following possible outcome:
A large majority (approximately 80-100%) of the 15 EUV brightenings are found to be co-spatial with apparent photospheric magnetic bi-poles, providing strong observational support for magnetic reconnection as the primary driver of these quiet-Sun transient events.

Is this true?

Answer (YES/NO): NO